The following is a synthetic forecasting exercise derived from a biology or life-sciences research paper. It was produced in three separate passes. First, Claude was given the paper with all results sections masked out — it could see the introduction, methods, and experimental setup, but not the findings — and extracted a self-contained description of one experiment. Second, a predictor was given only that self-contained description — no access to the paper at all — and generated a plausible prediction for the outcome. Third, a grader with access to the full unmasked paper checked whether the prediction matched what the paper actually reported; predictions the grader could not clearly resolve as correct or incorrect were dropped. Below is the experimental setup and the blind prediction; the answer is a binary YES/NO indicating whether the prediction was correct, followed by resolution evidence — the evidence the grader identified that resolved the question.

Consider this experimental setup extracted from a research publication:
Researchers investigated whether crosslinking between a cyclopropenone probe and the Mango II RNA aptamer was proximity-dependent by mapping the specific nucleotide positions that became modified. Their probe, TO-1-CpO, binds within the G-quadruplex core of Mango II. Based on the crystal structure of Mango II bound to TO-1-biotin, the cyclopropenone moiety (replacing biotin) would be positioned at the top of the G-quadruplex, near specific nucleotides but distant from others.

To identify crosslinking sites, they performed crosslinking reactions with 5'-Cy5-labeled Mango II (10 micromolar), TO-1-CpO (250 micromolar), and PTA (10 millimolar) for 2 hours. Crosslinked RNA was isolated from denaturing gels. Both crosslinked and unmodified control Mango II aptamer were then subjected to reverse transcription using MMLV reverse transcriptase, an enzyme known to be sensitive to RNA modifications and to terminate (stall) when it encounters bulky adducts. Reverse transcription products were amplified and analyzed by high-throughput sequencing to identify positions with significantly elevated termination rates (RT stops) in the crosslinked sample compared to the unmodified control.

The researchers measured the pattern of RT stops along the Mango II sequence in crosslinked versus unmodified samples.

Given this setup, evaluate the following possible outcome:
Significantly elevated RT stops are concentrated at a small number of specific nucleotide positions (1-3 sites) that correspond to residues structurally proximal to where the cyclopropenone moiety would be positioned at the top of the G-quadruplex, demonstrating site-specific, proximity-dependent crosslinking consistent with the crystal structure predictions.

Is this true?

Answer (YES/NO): NO